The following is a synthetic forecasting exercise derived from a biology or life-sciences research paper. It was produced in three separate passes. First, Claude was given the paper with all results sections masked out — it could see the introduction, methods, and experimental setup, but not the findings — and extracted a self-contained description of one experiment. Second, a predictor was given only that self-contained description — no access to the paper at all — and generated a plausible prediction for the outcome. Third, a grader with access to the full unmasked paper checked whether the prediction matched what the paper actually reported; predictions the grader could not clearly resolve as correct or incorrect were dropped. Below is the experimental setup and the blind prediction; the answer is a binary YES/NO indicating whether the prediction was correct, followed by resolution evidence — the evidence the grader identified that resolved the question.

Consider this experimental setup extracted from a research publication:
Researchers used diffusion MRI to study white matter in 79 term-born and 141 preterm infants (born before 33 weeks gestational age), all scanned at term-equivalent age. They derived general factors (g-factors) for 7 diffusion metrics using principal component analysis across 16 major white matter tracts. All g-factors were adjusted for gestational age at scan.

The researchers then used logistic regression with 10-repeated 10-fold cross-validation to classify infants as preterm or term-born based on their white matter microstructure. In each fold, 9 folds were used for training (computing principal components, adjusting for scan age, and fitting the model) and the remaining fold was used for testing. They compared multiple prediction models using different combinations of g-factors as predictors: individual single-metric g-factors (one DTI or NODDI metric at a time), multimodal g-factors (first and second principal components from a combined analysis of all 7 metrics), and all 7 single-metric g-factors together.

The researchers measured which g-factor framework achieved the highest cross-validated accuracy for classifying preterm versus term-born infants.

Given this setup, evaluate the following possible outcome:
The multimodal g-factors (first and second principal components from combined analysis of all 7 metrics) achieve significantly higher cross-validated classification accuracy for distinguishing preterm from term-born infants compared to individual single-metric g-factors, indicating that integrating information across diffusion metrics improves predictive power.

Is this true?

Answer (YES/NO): NO